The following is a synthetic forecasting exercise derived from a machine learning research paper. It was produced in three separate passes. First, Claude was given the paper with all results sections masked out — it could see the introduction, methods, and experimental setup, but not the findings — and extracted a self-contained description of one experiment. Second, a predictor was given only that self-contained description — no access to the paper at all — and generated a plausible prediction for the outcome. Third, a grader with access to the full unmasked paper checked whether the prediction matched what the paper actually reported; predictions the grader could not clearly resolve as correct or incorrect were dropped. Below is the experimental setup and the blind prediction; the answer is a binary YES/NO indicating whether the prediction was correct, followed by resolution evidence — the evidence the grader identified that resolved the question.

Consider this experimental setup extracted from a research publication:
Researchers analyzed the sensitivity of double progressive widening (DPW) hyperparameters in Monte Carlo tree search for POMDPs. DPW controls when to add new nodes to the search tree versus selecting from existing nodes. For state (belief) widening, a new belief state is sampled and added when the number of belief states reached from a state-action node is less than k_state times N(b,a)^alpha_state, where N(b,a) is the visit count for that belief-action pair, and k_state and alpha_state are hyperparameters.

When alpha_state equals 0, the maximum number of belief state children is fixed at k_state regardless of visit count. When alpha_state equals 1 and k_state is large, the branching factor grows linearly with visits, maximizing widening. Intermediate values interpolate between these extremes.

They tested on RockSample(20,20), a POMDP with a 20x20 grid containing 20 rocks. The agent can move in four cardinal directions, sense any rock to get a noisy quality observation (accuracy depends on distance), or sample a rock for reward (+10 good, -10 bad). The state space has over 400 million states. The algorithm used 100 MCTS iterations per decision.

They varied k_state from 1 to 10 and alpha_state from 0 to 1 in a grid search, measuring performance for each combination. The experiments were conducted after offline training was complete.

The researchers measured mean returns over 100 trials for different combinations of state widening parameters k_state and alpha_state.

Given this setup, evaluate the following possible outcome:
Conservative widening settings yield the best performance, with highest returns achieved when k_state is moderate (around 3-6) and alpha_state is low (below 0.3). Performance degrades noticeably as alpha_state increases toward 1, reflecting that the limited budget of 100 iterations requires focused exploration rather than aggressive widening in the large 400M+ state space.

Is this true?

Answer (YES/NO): NO